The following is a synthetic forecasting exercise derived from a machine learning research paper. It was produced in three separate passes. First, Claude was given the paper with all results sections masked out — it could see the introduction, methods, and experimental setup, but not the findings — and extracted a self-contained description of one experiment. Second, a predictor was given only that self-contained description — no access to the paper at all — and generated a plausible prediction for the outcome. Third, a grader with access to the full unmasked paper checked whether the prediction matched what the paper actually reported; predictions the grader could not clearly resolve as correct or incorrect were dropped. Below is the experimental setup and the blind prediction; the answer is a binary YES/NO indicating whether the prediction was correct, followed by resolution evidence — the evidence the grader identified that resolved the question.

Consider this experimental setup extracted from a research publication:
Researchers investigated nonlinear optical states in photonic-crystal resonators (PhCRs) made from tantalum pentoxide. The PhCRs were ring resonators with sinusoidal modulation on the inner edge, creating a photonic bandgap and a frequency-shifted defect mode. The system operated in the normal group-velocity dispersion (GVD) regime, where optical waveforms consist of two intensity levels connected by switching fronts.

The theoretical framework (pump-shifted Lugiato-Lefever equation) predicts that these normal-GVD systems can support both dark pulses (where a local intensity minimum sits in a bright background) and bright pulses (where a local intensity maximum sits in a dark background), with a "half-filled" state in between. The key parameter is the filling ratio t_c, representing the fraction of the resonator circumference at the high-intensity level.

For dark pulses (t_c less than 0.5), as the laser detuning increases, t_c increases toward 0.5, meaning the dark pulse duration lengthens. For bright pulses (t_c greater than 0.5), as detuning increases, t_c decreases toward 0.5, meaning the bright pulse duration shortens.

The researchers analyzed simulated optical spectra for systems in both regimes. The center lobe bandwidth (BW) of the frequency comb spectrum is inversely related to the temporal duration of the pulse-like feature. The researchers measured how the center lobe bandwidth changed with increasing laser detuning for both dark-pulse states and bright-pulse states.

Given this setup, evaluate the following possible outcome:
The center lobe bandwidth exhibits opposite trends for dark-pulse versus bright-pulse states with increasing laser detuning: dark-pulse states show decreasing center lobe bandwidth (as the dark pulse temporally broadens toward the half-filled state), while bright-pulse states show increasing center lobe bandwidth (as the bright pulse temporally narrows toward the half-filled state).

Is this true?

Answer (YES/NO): YES